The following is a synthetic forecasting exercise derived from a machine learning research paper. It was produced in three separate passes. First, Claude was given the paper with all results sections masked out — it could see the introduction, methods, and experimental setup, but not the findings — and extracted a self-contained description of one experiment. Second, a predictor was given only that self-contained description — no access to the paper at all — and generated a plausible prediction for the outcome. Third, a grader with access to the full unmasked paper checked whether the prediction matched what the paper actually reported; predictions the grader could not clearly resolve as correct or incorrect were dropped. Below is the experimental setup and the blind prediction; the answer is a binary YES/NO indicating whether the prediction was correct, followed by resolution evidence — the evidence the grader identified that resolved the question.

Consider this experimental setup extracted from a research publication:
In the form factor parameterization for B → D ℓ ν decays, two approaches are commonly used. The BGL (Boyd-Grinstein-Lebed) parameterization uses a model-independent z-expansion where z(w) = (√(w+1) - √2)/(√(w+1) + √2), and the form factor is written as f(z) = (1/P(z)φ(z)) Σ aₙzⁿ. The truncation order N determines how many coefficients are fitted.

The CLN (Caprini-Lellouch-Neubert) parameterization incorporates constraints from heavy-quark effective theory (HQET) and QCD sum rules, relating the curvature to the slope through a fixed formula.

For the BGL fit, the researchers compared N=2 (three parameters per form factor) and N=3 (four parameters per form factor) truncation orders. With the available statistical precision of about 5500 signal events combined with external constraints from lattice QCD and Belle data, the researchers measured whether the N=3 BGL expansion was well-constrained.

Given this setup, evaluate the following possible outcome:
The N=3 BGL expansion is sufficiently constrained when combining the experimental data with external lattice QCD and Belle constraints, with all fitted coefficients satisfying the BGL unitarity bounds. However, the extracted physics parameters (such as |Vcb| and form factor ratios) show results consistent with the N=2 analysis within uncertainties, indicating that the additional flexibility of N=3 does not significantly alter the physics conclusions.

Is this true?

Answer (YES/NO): NO